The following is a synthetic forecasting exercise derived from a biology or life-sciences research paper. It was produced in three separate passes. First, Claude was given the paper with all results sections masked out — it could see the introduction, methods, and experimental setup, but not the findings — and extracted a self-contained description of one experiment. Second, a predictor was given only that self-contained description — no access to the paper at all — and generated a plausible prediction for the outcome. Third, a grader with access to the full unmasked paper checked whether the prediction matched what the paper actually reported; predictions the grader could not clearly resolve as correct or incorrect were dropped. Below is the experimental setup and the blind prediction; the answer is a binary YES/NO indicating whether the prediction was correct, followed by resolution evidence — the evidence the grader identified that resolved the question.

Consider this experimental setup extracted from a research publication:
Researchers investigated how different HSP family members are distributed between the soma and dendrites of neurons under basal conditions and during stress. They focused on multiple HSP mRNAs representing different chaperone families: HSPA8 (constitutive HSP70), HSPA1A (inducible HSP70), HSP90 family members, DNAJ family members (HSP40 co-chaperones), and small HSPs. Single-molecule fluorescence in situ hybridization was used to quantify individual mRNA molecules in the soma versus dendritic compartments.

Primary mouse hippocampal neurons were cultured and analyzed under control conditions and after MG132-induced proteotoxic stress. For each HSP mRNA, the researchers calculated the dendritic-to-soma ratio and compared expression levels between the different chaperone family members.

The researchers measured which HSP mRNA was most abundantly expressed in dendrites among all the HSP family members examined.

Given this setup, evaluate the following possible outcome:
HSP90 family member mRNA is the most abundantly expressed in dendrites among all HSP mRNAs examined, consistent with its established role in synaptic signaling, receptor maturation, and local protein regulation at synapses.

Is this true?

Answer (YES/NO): NO